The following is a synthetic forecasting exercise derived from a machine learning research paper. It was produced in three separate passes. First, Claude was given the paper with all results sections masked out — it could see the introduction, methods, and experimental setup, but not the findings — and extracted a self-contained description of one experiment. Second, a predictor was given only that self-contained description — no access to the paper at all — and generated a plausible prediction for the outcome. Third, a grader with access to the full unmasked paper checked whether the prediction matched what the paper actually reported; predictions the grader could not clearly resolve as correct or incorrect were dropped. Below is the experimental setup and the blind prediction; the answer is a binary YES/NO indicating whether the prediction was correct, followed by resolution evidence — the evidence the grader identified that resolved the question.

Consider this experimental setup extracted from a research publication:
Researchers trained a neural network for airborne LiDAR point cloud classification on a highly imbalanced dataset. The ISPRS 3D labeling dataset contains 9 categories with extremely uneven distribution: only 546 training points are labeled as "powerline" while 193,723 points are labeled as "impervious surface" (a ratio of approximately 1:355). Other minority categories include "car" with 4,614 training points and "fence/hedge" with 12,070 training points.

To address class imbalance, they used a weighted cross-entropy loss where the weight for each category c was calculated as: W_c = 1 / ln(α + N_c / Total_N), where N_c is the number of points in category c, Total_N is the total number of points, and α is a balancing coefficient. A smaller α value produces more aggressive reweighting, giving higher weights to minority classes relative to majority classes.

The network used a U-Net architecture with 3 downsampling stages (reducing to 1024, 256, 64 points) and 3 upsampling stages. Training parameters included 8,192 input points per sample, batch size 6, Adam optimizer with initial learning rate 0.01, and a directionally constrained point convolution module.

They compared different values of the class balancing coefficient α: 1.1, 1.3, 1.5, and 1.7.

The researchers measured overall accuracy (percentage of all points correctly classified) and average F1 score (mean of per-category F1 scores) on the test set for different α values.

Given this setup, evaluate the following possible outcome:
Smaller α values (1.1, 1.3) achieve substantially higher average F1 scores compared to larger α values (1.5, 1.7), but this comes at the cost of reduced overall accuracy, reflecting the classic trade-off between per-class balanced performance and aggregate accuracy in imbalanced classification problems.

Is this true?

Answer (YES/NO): NO